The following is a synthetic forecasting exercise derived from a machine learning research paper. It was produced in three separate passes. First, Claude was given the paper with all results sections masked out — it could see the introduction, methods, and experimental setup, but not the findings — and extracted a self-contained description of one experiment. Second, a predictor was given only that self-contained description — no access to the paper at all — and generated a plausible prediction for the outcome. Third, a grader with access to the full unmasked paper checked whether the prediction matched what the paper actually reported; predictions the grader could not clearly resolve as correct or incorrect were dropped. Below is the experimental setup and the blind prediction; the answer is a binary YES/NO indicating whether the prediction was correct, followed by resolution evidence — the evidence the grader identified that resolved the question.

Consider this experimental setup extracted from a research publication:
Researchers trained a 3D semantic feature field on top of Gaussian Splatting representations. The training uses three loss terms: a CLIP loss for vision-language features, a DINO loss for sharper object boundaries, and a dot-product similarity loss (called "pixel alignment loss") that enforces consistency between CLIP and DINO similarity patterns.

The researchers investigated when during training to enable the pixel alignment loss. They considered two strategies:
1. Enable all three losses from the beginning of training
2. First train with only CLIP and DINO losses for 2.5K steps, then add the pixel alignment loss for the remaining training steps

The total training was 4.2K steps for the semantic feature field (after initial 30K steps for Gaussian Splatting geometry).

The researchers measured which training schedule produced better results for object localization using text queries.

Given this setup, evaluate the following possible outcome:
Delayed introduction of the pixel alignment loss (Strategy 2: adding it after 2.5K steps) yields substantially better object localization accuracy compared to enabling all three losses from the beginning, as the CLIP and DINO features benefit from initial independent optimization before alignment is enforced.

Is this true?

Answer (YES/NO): YES